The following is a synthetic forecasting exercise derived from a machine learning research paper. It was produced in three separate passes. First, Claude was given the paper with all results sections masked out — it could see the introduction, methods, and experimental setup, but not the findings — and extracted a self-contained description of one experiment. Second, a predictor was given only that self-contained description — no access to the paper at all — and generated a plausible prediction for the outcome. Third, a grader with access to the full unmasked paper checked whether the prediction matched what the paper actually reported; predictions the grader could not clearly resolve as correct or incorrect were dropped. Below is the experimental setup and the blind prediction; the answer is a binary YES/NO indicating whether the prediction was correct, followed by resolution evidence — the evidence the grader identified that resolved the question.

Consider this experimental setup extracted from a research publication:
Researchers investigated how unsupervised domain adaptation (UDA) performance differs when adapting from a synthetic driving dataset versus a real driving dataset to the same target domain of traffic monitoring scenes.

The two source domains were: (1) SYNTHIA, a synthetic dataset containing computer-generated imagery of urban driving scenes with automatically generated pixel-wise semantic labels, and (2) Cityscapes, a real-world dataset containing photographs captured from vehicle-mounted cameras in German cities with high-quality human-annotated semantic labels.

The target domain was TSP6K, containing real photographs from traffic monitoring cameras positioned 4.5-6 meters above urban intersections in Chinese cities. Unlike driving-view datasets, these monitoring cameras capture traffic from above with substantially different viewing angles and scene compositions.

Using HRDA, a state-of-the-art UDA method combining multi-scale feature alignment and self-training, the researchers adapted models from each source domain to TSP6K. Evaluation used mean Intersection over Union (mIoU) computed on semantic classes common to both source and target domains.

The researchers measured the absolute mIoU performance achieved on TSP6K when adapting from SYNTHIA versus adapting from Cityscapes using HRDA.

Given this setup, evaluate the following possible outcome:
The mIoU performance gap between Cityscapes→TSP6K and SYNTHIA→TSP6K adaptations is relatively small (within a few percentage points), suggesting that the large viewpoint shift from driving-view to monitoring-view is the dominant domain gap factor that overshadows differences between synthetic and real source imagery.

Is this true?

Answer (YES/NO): NO